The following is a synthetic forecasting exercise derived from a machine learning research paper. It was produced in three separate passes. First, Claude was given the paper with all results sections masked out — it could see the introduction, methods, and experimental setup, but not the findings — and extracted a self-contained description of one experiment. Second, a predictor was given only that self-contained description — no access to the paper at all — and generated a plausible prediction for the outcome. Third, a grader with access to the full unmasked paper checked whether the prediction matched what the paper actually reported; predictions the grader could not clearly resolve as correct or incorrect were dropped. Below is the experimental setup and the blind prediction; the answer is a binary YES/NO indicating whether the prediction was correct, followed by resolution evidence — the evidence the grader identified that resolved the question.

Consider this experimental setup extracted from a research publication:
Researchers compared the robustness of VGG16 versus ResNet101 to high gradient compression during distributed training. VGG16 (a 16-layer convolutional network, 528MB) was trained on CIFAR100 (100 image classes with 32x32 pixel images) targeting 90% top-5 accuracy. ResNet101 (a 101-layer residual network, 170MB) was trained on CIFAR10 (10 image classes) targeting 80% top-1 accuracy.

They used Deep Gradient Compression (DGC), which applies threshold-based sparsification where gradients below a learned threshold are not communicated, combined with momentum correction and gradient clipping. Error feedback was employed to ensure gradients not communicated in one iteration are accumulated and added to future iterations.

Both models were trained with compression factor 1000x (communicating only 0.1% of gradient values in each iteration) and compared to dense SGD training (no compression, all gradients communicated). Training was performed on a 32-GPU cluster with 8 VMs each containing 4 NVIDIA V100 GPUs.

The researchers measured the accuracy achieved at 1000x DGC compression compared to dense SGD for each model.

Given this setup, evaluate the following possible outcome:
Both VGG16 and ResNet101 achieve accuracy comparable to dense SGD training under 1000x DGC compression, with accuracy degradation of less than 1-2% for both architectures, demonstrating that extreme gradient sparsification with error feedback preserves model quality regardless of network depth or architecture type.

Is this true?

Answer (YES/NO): NO